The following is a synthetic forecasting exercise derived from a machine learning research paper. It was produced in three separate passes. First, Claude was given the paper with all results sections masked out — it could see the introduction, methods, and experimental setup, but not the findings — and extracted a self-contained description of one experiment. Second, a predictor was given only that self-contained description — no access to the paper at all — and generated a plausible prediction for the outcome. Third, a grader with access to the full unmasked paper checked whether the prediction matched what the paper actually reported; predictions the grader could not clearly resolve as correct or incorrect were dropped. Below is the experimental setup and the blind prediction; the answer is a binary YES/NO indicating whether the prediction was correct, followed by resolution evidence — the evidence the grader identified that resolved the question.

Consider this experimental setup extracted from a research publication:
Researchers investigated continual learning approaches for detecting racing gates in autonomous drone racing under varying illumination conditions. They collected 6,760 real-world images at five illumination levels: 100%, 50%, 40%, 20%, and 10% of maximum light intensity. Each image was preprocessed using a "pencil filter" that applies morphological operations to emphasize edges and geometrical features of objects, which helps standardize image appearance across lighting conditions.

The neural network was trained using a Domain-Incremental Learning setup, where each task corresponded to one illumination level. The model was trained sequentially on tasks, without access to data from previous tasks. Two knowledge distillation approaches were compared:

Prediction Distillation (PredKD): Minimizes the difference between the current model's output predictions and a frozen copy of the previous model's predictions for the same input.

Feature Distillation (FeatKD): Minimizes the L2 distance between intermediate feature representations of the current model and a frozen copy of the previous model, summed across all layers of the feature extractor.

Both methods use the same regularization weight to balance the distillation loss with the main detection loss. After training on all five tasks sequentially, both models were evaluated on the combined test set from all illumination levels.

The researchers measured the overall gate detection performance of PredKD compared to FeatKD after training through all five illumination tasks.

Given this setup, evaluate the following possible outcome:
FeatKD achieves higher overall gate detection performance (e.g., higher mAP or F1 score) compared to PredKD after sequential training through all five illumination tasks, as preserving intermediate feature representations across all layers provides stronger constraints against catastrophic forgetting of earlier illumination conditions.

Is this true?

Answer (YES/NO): NO